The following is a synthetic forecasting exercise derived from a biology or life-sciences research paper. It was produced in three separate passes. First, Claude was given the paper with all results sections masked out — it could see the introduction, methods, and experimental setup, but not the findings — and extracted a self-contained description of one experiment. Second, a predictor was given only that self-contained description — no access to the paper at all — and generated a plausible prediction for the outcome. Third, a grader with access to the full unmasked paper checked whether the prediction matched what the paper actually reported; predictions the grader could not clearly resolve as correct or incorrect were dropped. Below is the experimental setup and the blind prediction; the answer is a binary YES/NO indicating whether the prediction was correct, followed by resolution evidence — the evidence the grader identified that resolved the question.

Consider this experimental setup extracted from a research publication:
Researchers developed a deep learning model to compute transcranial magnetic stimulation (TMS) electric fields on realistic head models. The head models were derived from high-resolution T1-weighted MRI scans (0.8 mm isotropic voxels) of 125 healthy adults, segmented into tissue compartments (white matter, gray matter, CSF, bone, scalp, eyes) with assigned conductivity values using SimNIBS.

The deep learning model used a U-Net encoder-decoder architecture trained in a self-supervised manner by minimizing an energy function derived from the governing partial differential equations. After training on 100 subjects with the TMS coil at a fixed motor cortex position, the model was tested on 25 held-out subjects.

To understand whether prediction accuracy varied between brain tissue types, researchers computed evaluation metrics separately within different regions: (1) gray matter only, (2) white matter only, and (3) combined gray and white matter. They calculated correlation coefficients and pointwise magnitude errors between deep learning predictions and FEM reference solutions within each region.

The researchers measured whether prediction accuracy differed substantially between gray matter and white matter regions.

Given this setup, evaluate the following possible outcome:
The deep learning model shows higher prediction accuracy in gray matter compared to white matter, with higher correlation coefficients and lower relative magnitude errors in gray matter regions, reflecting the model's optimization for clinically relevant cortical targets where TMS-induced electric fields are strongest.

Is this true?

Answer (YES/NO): NO